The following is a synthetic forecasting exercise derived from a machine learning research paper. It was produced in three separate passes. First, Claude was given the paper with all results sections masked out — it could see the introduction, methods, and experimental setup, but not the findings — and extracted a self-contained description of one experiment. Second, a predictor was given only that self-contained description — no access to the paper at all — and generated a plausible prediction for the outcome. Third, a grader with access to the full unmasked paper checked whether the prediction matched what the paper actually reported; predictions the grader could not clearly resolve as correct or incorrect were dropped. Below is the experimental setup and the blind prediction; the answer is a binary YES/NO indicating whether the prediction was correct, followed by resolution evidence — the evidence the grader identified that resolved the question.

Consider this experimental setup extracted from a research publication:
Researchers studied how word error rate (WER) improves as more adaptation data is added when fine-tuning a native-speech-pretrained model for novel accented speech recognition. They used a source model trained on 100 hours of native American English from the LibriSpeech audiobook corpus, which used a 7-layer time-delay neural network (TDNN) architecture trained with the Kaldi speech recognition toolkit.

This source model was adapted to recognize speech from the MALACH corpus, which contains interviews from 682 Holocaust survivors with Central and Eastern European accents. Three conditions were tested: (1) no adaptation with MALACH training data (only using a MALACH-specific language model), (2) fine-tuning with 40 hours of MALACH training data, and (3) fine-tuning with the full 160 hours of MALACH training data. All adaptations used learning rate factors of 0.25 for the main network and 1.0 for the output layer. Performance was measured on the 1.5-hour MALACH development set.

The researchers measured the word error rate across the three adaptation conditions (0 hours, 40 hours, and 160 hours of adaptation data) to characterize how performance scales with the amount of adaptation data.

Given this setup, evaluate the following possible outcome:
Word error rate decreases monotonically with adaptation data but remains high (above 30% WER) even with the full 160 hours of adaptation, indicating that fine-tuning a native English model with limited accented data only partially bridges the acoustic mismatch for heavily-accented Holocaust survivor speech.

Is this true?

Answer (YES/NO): NO